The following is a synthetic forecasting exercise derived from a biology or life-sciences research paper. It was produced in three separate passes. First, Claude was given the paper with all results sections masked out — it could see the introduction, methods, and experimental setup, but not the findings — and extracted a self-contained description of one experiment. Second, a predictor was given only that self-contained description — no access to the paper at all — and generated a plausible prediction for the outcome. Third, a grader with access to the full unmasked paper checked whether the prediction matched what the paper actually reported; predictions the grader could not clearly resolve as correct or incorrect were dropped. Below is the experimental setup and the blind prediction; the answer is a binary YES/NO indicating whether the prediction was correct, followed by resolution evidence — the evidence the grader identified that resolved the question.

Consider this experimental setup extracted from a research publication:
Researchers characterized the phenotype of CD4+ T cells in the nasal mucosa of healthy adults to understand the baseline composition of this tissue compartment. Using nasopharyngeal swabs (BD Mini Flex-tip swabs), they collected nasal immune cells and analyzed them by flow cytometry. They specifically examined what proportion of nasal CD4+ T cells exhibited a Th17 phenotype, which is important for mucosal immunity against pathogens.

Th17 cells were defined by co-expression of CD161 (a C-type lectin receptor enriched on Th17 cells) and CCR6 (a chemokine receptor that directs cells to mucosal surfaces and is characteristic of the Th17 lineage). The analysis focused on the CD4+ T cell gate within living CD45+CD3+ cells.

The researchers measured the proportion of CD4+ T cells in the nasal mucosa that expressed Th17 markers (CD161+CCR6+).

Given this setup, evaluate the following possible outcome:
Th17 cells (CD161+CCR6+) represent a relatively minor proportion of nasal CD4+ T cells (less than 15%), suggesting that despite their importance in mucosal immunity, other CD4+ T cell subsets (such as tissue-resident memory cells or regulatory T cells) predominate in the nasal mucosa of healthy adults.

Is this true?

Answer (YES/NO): NO